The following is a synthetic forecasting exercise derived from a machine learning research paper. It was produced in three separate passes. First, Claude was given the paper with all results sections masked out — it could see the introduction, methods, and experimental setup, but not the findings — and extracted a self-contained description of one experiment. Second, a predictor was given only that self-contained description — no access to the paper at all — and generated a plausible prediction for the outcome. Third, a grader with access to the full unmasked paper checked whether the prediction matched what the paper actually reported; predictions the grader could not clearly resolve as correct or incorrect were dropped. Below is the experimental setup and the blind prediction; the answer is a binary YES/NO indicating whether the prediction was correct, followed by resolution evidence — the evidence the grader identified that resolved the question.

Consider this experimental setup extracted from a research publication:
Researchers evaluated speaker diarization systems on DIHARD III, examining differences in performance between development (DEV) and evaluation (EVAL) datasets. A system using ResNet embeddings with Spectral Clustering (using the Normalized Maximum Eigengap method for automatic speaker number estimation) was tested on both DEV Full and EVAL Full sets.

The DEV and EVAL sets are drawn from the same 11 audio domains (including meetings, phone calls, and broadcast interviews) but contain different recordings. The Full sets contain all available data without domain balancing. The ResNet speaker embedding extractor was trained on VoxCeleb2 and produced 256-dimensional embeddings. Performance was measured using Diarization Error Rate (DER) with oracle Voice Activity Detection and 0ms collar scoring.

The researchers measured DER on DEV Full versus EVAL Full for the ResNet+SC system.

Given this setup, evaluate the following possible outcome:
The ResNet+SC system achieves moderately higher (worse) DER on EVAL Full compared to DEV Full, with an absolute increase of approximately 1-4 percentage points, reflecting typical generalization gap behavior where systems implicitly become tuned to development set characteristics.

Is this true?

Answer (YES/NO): NO